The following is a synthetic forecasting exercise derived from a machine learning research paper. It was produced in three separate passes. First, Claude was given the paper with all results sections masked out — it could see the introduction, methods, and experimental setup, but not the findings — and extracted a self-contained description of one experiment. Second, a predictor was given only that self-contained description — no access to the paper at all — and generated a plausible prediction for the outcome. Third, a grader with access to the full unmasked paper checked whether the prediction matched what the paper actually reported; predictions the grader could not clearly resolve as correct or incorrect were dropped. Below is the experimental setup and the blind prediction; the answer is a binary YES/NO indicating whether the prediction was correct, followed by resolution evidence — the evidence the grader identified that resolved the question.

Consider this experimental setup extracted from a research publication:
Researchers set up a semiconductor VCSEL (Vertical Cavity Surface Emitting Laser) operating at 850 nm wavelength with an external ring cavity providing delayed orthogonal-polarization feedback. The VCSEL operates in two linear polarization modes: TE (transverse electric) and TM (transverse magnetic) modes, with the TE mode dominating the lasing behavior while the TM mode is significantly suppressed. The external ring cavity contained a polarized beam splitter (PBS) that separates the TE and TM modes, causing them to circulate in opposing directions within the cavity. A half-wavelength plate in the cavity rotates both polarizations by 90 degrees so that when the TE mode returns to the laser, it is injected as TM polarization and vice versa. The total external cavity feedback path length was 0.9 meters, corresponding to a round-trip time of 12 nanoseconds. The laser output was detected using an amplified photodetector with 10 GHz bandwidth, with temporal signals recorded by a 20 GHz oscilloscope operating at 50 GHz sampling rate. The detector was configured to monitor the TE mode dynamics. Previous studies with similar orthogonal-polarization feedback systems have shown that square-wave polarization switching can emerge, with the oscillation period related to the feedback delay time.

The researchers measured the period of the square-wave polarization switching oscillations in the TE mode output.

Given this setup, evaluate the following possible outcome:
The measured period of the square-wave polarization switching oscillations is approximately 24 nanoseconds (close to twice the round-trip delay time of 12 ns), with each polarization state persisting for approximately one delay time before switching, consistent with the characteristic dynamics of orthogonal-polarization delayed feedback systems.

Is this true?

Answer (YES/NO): NO